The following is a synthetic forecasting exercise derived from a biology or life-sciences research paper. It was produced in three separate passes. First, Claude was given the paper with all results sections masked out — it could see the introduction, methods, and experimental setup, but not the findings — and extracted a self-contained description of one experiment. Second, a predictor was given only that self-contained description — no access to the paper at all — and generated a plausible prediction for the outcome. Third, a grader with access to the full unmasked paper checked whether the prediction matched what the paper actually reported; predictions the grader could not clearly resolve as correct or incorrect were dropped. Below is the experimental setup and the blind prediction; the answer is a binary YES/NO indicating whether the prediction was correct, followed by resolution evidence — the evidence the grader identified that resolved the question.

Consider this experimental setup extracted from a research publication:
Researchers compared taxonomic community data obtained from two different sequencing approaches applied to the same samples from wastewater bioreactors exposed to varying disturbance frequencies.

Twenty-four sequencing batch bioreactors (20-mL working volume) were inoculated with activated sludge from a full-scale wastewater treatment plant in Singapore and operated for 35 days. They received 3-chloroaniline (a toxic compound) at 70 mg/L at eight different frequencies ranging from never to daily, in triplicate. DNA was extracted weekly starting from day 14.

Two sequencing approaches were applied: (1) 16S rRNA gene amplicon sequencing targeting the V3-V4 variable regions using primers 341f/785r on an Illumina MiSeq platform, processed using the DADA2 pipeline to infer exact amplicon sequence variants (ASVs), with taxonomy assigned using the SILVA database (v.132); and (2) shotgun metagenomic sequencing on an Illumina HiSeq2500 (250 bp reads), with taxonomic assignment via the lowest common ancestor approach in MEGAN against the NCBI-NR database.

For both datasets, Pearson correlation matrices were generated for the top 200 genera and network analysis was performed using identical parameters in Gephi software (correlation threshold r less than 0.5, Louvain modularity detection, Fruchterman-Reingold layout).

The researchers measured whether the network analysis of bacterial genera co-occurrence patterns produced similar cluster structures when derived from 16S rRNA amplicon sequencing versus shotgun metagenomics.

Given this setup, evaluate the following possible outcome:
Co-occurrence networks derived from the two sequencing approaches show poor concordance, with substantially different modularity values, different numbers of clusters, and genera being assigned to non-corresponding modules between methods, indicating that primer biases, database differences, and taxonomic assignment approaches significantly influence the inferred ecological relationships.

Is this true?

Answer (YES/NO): NO